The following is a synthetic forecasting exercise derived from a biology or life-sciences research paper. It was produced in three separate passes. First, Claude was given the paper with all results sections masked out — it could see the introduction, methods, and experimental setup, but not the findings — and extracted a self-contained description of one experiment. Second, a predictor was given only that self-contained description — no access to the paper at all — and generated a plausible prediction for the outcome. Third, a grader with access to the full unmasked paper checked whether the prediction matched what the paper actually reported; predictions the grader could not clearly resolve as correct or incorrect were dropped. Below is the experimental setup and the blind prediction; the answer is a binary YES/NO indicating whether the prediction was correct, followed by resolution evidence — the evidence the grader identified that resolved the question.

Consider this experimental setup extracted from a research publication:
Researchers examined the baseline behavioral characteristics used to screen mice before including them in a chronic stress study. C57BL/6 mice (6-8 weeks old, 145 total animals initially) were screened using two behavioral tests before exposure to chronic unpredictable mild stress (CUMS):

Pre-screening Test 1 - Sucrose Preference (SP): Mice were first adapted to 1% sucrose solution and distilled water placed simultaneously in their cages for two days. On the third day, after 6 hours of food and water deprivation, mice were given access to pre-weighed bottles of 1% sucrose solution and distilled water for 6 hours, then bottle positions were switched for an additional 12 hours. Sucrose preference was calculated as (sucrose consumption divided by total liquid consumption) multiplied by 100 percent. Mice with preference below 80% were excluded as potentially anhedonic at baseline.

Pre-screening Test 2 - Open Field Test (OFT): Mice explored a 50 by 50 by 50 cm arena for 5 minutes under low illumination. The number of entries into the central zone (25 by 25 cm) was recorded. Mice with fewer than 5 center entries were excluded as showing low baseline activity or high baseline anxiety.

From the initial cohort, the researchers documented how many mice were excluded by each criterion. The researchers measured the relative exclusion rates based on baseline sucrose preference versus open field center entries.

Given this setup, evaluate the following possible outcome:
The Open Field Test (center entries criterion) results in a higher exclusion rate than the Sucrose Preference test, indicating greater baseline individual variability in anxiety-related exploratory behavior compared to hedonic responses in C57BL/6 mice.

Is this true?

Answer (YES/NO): YES